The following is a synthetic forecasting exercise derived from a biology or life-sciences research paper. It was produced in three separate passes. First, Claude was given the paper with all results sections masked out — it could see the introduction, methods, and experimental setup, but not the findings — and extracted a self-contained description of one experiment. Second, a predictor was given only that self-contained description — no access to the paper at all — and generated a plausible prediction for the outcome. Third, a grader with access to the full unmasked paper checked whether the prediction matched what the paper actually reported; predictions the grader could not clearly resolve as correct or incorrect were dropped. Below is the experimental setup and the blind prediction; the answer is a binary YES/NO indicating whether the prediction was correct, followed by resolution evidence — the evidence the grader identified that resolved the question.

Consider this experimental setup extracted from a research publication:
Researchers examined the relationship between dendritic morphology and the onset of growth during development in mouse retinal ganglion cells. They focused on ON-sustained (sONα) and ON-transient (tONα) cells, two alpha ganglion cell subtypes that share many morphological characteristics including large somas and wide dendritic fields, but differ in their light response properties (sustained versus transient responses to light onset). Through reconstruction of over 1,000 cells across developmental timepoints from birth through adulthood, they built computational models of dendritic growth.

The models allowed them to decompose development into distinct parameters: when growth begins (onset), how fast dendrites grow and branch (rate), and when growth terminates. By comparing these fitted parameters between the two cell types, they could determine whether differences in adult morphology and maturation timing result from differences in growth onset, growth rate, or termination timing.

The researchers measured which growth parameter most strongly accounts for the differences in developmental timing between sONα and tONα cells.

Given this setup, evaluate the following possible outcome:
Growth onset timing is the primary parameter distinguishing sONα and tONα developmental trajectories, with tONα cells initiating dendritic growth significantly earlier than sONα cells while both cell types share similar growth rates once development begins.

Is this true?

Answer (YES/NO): YES